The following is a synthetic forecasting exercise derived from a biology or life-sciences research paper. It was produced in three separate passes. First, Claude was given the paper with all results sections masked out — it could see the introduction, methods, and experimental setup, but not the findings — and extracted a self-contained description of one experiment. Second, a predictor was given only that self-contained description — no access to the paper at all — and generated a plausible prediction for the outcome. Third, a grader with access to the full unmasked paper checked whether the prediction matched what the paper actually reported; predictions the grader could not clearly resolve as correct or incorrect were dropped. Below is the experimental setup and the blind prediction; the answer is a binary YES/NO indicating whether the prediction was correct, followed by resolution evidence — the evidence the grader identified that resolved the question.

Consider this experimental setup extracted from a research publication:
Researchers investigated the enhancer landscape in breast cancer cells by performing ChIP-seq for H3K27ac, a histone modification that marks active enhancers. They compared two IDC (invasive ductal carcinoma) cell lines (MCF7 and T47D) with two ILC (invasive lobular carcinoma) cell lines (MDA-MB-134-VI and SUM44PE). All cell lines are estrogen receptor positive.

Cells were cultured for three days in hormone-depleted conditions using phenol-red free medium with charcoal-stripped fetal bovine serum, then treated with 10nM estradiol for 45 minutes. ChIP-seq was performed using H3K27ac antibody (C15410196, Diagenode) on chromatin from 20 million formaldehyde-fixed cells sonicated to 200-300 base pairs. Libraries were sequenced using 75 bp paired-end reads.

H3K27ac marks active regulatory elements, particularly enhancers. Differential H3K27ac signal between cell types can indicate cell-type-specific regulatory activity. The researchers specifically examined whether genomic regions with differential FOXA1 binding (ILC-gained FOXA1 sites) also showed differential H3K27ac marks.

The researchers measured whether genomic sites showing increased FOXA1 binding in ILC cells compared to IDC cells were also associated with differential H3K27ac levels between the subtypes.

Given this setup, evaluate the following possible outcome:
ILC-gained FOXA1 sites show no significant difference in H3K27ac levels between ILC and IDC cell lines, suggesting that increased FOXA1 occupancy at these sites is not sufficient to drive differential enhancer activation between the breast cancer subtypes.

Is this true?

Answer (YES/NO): NO